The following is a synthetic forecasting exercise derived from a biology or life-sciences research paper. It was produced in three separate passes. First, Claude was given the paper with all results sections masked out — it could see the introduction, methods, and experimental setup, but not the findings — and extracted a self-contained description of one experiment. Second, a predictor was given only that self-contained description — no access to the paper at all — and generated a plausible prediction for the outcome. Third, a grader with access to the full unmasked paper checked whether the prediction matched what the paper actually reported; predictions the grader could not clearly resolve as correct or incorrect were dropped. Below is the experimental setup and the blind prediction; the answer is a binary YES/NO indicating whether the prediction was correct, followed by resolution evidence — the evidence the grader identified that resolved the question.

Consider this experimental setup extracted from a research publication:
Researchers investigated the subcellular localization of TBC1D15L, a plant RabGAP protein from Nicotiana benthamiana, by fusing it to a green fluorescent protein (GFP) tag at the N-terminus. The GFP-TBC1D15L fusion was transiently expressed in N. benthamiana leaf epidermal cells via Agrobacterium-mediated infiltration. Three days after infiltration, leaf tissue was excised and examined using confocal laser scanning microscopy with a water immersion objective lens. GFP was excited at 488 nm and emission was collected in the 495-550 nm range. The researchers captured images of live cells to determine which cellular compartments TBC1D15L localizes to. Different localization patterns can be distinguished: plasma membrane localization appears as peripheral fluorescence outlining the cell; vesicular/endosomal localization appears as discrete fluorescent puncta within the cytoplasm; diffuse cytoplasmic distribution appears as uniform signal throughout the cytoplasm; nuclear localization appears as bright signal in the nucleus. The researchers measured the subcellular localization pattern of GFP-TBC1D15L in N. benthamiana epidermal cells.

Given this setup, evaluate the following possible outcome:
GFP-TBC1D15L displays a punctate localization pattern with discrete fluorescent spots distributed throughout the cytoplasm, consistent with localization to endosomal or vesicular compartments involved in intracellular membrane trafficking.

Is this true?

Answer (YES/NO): NO